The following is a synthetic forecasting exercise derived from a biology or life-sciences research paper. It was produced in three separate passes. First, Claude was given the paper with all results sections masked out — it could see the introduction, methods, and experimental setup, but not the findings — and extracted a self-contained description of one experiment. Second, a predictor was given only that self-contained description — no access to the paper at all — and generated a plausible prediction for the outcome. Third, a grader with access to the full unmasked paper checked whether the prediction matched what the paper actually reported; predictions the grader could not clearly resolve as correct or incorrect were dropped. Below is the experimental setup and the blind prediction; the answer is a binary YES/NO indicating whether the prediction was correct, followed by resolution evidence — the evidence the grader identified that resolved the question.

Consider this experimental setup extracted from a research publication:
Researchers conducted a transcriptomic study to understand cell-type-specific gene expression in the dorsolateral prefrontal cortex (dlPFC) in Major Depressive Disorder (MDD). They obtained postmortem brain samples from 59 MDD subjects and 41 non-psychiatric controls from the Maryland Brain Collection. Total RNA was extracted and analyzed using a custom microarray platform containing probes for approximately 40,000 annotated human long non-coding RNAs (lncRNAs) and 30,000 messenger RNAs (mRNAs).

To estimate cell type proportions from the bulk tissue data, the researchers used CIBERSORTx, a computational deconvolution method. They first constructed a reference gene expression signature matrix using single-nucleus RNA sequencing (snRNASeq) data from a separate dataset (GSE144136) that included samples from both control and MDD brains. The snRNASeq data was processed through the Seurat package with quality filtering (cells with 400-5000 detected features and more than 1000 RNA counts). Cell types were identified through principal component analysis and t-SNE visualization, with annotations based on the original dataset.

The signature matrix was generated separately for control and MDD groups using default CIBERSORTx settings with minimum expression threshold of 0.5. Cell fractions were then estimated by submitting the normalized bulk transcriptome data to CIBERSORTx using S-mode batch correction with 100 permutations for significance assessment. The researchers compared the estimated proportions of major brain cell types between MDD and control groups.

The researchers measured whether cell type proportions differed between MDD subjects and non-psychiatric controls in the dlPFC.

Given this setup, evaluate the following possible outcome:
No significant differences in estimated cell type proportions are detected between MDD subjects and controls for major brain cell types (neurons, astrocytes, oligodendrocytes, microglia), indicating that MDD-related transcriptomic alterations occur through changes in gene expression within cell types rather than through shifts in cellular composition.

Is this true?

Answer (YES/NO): NO